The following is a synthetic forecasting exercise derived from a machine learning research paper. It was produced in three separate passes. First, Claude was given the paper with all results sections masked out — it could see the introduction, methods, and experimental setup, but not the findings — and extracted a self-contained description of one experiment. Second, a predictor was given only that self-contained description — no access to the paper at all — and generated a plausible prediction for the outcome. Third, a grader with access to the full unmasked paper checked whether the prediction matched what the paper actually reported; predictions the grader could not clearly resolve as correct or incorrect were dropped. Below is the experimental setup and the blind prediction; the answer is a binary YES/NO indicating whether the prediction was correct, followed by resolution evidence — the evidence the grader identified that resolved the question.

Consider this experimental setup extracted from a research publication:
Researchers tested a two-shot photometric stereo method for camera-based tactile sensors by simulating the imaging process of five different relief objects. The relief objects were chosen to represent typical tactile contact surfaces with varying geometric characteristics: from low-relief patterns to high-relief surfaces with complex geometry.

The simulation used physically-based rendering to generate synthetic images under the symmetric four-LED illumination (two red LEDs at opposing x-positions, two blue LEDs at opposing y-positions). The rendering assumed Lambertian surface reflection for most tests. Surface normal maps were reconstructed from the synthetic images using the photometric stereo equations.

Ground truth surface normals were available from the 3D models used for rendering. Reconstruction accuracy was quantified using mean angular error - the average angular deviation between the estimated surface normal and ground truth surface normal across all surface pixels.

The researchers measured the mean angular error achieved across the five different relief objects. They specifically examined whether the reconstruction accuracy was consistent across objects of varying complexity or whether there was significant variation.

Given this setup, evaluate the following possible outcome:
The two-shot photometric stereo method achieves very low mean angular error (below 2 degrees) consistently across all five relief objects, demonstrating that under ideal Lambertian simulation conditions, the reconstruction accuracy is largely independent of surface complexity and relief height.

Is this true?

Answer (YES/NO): YES